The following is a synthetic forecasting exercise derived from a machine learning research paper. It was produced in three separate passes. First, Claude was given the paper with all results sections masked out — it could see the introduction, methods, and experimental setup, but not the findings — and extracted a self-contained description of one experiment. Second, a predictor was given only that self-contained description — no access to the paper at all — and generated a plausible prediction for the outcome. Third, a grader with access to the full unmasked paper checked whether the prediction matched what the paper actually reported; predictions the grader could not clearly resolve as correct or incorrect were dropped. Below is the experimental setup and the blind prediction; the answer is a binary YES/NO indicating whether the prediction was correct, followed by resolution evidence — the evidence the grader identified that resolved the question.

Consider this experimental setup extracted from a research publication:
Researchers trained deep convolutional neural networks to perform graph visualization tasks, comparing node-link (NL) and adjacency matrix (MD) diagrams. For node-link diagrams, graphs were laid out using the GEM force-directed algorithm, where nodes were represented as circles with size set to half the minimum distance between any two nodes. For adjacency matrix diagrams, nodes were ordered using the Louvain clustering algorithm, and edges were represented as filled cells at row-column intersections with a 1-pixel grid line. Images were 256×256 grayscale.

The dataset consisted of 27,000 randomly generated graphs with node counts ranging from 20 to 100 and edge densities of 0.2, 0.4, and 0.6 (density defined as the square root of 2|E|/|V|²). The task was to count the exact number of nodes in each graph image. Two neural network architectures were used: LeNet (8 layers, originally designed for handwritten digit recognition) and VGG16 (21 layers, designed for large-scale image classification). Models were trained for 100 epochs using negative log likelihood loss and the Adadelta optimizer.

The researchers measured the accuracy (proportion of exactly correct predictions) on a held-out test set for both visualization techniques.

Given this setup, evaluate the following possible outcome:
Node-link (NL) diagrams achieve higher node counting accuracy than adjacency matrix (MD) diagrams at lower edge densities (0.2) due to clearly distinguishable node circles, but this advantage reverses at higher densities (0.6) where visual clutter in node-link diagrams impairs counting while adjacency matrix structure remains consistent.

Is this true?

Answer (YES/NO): NO